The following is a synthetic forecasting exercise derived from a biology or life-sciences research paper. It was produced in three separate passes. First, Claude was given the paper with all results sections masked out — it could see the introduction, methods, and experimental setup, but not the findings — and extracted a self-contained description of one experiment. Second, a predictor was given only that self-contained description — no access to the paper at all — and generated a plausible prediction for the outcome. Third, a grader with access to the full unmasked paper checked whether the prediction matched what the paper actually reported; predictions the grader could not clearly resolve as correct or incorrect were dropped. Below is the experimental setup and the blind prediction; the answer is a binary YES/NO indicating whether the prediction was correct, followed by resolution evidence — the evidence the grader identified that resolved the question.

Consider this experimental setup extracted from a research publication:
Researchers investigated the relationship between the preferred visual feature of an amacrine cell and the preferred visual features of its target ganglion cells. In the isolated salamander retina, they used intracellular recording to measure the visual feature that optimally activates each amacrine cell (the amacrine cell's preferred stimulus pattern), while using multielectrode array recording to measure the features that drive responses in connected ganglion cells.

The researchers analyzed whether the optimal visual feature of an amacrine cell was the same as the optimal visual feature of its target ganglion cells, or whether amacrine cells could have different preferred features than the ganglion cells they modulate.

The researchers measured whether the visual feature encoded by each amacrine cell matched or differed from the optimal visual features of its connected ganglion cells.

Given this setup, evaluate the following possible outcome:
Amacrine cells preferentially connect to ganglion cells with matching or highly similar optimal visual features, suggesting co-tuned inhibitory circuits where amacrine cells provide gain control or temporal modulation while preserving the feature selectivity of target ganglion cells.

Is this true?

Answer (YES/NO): NO